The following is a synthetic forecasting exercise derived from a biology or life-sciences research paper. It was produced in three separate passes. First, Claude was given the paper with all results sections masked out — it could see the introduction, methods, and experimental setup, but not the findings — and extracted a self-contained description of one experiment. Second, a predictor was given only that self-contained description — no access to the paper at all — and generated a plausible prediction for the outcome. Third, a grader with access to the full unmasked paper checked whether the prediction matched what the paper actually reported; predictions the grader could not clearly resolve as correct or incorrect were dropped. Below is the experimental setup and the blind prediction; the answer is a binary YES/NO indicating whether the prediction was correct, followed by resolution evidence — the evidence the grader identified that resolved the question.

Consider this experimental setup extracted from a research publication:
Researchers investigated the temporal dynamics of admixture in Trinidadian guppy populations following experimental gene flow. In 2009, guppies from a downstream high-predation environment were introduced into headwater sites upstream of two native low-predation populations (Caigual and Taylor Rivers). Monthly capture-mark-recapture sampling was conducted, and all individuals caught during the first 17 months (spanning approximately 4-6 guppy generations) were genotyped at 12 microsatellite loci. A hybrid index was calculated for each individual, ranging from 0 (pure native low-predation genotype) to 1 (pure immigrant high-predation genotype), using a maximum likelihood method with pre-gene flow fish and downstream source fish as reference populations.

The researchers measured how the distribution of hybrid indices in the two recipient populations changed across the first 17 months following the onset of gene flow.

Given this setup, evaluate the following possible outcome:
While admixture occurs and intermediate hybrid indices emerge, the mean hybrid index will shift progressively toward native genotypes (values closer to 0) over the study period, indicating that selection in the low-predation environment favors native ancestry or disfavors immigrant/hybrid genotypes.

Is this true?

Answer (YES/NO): NO